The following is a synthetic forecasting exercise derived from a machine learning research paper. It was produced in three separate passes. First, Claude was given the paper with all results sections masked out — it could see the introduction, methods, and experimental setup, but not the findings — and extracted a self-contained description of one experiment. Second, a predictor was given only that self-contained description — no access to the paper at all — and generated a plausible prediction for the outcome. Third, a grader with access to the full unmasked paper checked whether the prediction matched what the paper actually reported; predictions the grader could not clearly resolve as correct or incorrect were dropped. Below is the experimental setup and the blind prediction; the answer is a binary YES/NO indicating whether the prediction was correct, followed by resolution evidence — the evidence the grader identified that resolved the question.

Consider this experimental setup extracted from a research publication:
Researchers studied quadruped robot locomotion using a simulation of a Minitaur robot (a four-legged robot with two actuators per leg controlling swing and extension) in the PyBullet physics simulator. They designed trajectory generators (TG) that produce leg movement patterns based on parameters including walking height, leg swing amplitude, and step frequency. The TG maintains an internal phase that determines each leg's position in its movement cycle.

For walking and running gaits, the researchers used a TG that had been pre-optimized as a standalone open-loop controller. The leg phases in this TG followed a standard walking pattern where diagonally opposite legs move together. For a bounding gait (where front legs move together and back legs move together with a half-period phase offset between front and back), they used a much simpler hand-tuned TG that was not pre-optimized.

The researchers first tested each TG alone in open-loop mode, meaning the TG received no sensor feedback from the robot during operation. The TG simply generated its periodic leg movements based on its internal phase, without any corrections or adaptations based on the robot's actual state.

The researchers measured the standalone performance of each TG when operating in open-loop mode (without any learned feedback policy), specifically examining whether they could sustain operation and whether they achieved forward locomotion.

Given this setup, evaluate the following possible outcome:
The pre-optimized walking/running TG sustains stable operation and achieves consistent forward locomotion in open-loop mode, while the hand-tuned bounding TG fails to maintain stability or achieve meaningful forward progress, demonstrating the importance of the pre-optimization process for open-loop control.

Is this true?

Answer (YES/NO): NO